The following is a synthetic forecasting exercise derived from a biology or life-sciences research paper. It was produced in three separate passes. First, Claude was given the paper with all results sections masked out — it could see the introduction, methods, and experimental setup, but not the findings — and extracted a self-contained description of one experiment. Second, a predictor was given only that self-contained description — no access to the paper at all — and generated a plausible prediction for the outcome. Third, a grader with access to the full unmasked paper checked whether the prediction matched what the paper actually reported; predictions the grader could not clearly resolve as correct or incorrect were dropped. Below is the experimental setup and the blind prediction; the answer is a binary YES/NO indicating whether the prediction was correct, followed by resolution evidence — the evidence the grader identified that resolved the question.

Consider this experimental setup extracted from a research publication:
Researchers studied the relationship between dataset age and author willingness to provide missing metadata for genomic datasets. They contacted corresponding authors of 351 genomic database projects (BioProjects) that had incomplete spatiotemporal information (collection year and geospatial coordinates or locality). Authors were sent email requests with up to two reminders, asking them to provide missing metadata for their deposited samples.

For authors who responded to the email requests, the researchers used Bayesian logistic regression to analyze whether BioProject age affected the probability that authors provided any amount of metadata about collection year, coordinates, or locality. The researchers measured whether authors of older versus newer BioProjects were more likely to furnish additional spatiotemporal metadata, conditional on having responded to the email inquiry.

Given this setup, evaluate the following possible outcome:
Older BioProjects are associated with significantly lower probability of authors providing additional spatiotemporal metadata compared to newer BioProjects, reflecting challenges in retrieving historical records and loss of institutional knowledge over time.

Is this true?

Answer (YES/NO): YES